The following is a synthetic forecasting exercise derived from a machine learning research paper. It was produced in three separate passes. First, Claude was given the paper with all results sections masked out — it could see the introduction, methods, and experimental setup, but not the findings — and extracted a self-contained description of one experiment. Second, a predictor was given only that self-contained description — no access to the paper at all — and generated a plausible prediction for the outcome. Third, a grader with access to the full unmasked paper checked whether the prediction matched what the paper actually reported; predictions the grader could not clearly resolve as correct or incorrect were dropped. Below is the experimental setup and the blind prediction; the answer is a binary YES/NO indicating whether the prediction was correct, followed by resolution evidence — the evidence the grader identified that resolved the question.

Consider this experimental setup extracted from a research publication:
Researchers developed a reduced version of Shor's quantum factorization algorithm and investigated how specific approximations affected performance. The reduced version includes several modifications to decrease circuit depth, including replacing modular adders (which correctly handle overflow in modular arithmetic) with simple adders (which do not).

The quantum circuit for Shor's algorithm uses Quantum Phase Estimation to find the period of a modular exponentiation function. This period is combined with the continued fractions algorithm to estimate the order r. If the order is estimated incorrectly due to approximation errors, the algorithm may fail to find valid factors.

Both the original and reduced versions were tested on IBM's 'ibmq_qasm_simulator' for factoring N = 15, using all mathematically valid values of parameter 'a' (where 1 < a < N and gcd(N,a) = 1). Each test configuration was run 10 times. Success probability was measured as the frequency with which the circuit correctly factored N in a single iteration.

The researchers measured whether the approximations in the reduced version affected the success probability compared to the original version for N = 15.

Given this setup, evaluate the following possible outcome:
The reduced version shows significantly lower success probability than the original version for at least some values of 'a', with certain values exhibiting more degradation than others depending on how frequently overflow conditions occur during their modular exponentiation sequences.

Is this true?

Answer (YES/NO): NO